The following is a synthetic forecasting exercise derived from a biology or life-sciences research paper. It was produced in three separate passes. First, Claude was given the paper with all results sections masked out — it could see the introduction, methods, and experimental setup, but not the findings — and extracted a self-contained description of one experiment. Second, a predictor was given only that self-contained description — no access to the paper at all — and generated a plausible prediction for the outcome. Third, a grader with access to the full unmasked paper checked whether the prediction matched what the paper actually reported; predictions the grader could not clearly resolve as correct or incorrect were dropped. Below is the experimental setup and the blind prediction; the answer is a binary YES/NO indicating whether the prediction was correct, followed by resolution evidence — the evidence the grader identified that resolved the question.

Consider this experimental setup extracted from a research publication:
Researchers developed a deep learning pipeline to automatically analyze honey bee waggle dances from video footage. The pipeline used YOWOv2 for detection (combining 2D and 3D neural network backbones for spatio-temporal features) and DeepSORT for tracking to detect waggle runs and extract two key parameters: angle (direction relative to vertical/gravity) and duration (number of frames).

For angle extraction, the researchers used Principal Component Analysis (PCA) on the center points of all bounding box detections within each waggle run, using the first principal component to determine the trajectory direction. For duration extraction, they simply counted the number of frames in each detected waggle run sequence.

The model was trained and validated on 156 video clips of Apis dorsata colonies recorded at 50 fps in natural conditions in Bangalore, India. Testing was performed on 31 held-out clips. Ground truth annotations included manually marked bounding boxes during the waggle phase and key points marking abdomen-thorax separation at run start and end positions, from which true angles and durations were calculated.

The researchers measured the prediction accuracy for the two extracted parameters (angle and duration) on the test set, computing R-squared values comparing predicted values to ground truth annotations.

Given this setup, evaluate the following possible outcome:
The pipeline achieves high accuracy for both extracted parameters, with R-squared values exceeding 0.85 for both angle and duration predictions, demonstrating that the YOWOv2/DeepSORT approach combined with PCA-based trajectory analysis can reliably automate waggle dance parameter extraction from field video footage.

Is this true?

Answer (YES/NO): NO